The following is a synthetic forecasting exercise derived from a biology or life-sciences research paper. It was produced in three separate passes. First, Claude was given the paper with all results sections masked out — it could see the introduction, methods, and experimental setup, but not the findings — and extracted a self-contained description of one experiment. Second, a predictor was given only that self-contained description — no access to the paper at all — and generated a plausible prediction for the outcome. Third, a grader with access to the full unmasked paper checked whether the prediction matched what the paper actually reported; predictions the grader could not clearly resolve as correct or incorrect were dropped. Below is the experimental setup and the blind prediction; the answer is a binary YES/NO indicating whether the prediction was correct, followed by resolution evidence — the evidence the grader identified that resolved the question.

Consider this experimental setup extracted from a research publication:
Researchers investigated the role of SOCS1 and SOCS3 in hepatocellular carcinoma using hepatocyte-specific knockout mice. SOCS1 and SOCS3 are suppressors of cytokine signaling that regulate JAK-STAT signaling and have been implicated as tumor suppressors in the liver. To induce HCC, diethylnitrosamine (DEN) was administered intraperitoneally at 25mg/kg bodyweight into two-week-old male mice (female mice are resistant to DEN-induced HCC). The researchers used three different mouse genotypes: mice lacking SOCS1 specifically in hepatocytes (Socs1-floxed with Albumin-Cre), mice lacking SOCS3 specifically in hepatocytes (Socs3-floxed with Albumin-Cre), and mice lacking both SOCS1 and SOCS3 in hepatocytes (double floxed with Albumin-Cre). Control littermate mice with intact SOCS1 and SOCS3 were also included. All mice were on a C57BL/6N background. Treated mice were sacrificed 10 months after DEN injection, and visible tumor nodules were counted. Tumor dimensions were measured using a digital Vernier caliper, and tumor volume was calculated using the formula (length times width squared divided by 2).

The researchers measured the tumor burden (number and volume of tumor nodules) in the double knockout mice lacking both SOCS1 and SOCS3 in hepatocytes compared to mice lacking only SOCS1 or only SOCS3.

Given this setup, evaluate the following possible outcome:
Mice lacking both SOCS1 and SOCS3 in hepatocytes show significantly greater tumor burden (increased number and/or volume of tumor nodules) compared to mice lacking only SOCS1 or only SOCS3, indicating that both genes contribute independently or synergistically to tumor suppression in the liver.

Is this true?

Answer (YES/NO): NO